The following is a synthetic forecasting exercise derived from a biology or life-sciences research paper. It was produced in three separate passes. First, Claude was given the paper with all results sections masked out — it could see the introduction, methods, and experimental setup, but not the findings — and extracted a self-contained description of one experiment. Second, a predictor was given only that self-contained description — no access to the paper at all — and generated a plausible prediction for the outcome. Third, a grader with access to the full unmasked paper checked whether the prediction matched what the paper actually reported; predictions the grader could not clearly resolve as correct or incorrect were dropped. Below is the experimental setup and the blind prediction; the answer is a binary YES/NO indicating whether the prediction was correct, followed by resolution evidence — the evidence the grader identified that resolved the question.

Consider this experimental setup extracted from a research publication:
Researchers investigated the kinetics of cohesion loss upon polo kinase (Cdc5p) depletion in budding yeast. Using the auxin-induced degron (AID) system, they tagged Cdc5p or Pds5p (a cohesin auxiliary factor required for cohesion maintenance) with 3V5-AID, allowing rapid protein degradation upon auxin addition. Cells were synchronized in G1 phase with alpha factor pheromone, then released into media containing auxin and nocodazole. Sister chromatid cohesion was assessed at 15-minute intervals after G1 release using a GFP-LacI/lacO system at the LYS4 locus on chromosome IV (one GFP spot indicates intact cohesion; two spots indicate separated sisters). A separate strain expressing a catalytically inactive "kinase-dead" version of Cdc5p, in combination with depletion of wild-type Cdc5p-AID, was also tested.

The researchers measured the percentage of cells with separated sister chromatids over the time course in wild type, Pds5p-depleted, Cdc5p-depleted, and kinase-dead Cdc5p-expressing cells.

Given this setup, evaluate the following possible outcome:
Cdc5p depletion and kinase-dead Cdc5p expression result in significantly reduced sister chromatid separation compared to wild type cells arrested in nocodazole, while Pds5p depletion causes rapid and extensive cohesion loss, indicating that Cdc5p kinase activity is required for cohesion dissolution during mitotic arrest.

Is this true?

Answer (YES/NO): NO